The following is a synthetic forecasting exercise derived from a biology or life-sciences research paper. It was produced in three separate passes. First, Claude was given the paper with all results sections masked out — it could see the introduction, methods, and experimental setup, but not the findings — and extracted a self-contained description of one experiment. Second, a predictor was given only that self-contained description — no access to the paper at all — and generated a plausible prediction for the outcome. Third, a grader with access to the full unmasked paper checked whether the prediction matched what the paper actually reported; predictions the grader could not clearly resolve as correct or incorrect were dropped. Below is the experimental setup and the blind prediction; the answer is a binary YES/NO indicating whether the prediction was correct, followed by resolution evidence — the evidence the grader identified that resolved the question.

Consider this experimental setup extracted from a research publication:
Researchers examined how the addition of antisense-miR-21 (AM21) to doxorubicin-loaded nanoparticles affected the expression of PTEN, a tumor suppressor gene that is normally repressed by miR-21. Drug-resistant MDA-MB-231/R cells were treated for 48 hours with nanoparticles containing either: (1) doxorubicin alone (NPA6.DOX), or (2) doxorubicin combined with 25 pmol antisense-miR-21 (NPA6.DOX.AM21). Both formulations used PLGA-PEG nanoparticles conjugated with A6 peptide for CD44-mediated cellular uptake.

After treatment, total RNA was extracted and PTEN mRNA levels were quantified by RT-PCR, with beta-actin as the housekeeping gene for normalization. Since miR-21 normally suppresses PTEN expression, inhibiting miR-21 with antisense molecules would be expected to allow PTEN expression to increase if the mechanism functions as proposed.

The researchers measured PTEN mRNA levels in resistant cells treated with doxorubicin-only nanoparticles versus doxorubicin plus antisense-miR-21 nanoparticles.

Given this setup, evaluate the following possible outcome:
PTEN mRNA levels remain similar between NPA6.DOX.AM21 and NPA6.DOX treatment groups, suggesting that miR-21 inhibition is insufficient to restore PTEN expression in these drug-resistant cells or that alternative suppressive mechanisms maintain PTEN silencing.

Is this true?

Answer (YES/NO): NO